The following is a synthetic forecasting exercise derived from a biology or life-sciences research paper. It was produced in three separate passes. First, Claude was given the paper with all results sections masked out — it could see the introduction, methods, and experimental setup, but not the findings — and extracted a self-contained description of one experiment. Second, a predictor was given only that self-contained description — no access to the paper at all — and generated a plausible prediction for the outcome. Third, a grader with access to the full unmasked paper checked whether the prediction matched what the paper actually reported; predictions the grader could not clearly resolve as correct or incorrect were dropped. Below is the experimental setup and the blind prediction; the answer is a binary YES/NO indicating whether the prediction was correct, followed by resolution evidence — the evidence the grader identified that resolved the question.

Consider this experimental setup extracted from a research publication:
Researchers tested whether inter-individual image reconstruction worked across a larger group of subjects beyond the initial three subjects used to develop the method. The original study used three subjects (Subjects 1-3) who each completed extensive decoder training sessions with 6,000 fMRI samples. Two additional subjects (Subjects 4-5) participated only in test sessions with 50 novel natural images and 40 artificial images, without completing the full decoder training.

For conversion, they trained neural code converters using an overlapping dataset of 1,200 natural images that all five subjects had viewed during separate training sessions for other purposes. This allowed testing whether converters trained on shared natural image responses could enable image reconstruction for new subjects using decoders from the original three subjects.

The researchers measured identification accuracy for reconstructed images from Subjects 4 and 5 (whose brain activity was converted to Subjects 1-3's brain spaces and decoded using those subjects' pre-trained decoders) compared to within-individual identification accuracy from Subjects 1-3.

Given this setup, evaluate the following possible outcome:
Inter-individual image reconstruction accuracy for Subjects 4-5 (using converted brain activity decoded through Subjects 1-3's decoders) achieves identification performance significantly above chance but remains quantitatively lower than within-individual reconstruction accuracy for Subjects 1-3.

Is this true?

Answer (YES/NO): YES